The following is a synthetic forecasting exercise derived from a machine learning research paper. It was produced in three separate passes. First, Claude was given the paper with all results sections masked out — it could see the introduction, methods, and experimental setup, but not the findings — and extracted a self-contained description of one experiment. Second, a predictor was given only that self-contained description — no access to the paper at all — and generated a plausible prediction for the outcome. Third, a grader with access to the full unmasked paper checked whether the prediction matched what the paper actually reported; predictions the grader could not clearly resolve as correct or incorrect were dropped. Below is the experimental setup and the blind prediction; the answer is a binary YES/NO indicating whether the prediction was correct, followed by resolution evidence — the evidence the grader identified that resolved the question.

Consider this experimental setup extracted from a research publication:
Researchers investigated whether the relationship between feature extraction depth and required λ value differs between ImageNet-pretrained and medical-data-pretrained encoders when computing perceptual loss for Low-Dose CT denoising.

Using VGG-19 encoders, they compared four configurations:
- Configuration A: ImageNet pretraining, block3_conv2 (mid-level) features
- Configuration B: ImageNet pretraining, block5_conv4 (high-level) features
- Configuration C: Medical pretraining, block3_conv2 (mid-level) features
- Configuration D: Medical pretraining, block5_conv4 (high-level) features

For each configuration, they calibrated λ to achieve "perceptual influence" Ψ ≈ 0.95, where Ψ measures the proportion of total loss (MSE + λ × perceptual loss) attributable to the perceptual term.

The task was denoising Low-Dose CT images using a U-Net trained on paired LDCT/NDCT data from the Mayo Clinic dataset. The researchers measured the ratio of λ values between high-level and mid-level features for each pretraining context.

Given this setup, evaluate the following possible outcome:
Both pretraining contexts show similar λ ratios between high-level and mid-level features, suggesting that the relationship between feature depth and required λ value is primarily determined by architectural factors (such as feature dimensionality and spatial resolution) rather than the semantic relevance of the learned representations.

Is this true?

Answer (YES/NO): NO